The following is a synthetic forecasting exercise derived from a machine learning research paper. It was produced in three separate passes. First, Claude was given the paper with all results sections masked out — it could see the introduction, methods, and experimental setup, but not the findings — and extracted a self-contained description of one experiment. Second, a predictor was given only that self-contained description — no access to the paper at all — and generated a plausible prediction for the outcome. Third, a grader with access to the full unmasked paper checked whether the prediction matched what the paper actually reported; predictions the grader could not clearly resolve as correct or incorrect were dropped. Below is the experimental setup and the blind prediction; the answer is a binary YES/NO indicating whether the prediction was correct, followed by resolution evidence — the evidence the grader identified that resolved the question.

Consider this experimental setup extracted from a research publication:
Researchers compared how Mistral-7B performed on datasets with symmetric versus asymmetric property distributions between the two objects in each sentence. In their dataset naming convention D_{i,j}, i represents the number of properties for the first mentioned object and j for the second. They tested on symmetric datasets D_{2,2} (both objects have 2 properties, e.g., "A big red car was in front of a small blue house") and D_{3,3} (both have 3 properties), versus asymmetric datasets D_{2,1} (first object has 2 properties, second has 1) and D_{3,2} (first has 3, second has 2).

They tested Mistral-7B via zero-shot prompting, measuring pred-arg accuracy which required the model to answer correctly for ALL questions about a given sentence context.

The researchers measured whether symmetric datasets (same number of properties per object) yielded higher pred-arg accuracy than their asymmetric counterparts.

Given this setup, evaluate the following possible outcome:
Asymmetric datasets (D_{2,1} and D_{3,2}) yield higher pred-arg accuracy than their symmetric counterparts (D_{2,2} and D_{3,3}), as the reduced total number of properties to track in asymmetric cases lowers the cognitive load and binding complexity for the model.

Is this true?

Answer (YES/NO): NO